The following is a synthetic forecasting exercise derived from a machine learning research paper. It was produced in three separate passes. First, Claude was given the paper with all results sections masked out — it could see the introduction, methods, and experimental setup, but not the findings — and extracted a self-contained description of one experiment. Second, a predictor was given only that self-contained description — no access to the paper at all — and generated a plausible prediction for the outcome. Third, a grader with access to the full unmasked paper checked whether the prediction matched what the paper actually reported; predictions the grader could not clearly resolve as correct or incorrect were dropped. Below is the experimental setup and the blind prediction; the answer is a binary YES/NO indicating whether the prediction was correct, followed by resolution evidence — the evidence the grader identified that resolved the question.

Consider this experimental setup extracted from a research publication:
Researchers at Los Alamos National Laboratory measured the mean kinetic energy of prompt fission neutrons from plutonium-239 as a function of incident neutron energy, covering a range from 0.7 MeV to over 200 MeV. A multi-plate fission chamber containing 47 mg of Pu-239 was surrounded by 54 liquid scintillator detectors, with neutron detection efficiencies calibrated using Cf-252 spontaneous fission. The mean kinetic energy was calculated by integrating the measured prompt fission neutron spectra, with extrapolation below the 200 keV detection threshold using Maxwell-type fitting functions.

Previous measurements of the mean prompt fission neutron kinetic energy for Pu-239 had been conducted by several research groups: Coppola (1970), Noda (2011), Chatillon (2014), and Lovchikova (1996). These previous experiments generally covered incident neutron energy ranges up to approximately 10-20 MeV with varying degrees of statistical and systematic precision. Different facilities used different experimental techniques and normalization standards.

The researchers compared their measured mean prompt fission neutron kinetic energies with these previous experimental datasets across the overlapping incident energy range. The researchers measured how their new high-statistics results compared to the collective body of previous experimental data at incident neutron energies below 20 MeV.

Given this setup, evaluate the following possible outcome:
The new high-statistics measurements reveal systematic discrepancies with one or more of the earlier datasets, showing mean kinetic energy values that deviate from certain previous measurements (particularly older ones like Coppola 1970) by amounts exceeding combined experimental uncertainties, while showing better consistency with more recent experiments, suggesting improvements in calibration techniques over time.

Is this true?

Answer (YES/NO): YES